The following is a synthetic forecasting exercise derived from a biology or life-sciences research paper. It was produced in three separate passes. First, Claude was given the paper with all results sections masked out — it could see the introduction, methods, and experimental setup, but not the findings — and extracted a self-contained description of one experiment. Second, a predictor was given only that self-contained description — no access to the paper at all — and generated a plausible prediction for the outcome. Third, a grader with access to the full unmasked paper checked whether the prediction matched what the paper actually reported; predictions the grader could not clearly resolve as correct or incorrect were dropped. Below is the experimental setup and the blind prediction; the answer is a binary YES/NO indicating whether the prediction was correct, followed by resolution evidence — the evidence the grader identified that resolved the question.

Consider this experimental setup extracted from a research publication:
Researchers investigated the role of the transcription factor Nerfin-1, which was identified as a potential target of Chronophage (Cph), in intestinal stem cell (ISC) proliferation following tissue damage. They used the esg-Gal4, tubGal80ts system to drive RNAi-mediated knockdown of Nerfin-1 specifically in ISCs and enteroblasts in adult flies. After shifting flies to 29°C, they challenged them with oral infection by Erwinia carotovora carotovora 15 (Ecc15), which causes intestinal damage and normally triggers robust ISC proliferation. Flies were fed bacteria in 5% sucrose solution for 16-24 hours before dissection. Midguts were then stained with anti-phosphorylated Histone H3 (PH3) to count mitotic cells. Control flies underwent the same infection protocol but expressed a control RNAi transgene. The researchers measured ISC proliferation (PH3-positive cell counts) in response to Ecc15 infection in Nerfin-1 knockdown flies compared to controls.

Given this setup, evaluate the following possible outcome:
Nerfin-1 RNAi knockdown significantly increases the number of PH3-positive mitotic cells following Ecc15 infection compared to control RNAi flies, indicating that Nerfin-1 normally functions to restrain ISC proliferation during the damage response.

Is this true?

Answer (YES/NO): NO